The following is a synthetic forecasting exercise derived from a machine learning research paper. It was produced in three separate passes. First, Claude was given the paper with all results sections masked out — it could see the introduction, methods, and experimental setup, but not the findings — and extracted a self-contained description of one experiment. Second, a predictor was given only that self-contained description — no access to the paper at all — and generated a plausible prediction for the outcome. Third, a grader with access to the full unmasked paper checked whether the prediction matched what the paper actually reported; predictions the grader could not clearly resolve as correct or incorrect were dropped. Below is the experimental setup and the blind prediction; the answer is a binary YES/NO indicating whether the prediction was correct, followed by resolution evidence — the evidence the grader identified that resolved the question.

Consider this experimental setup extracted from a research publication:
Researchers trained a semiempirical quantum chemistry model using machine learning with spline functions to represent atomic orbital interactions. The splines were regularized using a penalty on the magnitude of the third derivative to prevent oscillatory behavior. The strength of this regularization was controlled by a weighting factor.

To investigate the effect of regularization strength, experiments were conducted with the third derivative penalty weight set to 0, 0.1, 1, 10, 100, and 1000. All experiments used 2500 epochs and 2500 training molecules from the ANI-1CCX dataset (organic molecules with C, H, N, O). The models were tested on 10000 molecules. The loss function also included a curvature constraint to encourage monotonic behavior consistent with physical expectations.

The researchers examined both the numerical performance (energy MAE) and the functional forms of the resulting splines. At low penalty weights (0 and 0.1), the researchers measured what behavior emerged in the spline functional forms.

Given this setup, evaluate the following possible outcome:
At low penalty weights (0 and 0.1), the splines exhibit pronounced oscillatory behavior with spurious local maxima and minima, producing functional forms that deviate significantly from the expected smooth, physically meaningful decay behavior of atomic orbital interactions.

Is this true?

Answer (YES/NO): NO